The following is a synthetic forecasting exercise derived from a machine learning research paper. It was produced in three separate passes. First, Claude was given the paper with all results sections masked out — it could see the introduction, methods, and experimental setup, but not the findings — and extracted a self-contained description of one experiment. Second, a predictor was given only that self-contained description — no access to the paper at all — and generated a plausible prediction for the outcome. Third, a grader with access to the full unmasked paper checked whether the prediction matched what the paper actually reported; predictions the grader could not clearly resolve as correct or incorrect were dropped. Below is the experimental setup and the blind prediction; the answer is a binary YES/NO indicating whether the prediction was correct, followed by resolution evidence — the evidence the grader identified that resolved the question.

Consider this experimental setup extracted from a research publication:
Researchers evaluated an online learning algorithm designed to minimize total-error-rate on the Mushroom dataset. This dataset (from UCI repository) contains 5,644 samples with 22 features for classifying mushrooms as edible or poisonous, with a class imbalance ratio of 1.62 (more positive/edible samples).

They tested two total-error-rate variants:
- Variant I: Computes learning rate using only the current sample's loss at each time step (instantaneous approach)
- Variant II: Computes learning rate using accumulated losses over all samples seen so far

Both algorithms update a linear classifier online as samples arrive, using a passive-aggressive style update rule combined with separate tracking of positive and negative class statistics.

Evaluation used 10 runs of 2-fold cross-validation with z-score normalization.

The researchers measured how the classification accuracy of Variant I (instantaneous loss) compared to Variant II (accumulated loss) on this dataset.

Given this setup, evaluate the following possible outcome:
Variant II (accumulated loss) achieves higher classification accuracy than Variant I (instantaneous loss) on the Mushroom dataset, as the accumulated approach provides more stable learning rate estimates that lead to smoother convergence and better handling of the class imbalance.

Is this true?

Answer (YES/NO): NO